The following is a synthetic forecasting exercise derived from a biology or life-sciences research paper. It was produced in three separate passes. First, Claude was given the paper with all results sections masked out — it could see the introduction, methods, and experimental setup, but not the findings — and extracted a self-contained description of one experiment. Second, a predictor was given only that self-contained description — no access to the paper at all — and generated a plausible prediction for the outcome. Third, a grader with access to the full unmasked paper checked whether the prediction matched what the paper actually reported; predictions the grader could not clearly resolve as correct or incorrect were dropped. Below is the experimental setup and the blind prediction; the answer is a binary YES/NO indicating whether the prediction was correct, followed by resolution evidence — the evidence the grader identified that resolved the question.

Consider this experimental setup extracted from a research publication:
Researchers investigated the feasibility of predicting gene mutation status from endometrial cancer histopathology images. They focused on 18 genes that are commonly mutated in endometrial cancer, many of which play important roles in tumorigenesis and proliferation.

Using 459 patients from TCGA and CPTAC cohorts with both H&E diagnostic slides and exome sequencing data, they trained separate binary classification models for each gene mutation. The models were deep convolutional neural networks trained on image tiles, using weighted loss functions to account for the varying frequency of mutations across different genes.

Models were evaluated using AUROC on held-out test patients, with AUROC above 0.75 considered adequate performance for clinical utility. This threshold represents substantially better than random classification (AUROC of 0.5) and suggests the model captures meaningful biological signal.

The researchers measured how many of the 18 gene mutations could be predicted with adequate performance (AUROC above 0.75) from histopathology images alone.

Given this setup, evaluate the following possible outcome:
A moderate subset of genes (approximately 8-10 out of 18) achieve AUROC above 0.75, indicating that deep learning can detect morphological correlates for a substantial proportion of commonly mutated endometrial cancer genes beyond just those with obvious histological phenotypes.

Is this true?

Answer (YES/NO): NO